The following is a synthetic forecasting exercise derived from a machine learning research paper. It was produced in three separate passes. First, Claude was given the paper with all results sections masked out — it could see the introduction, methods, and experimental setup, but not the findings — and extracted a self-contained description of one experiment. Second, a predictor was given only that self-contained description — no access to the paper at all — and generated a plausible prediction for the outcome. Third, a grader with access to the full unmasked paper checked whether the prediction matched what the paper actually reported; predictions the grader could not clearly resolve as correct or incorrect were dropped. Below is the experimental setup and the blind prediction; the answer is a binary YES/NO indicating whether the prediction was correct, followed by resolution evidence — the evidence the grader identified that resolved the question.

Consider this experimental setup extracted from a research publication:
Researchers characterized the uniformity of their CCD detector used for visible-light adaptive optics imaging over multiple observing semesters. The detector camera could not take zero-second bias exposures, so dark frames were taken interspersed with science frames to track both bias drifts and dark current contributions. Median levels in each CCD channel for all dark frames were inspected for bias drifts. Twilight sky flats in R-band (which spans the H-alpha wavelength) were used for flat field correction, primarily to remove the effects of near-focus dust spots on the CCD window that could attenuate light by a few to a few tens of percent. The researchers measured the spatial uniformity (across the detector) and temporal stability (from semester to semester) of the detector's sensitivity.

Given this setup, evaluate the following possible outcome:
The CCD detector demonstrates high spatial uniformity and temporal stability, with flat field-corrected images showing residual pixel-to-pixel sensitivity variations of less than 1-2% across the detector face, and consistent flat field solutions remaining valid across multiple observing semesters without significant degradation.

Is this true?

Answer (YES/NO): YES